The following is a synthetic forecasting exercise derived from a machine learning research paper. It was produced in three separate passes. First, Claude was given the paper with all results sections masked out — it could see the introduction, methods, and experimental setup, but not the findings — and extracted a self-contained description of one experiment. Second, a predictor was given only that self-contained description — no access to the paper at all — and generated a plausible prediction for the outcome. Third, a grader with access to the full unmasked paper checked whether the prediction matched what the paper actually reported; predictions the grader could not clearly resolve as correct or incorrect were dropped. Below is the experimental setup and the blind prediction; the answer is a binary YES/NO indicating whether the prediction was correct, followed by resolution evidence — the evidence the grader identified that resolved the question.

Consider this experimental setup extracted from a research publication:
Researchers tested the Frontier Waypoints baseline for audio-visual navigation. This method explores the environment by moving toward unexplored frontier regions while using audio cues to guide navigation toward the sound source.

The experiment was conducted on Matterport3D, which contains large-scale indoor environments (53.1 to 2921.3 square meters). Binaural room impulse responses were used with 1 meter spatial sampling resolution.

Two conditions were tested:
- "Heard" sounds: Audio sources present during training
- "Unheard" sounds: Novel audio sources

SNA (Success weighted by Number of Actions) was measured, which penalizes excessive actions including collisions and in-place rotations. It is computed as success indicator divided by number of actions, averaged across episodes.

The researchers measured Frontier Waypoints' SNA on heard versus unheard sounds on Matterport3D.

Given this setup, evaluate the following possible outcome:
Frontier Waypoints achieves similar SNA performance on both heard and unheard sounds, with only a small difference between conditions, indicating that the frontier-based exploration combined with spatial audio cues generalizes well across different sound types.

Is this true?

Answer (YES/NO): NO